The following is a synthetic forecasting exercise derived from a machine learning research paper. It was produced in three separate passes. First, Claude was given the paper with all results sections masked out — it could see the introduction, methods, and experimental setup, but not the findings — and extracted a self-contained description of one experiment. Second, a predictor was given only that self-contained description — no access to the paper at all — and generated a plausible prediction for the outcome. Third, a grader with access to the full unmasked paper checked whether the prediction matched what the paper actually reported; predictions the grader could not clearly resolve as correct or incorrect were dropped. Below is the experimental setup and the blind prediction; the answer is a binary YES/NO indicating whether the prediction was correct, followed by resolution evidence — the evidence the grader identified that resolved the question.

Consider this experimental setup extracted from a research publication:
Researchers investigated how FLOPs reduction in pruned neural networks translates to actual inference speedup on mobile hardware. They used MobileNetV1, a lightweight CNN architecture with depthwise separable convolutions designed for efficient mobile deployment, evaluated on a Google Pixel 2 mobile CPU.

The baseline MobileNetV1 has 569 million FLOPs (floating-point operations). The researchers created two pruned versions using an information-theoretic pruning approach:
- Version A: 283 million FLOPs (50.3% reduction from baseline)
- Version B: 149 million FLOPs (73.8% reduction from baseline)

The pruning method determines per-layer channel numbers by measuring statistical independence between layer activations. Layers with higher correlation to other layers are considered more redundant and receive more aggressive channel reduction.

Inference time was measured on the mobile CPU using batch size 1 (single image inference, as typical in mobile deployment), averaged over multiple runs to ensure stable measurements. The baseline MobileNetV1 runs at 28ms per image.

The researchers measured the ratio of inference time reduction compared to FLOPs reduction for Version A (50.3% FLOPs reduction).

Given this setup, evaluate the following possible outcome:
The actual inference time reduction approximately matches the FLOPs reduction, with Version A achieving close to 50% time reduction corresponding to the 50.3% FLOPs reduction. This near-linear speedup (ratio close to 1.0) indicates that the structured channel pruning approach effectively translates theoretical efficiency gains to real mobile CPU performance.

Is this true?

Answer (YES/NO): YES